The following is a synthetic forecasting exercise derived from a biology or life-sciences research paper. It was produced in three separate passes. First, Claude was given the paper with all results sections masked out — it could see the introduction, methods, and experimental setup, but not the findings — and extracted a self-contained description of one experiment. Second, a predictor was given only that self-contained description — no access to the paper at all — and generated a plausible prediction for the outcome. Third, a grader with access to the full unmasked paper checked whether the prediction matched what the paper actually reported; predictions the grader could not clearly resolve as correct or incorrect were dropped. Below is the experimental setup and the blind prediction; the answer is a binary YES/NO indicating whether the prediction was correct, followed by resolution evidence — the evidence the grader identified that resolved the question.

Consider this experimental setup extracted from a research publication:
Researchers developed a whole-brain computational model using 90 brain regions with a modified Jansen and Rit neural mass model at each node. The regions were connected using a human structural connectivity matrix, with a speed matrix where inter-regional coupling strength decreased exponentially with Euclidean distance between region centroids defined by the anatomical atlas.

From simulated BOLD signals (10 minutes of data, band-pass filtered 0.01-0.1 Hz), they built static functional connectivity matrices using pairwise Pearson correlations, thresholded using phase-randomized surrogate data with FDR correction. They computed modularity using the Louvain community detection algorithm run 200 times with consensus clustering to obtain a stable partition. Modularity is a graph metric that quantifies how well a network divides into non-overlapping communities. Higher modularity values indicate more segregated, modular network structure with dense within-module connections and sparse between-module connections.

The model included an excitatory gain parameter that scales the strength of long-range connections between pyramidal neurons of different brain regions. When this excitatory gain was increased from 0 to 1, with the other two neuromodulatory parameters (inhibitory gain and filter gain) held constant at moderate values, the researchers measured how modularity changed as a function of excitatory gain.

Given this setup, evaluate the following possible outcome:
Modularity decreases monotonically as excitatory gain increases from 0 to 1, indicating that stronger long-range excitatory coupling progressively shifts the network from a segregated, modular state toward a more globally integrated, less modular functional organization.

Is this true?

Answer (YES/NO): NO